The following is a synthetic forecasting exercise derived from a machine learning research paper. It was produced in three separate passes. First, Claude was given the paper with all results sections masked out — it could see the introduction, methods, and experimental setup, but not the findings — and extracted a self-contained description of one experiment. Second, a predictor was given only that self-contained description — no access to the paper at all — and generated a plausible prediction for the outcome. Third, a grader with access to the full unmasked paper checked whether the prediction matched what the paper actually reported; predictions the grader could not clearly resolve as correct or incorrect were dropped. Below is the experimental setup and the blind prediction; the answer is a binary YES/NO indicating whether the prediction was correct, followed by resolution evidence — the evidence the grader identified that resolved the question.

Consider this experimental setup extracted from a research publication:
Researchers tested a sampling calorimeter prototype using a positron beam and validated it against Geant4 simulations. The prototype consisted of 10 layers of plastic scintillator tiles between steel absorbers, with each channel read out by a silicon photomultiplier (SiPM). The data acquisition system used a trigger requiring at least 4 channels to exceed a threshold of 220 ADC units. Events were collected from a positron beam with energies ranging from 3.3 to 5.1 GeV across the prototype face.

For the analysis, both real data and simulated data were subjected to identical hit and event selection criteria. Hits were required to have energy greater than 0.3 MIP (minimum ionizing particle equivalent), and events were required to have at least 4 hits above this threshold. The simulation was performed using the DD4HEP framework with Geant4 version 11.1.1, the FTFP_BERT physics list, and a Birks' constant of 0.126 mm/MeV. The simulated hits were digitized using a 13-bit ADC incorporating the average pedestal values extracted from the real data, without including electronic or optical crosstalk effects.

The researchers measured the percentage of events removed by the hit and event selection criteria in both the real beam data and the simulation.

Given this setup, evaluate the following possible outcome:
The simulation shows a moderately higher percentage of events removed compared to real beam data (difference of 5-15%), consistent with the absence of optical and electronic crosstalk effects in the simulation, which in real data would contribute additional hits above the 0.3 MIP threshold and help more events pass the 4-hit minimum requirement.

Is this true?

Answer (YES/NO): NO